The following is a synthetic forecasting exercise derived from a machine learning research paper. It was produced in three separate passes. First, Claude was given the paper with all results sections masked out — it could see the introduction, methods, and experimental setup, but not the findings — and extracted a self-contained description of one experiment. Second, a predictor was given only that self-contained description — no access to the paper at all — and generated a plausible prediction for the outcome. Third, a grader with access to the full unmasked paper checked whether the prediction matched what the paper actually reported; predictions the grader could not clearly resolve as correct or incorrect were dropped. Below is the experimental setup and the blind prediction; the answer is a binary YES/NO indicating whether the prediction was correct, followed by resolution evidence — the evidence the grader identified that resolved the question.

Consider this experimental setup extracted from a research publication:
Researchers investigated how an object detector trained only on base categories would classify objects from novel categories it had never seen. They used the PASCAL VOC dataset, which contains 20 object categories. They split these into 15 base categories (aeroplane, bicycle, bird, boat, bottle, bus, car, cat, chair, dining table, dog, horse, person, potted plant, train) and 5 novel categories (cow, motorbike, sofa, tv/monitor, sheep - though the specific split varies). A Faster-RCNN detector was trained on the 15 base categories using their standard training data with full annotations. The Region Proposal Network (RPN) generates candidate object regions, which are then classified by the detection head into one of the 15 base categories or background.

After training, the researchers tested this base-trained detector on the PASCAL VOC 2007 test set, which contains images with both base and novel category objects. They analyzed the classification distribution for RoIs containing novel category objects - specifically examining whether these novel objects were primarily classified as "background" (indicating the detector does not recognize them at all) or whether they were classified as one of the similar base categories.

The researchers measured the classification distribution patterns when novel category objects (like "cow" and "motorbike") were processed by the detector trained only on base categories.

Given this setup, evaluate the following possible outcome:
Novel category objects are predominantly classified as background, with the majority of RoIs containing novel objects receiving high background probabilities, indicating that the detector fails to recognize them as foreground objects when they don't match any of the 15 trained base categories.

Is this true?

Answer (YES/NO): NO